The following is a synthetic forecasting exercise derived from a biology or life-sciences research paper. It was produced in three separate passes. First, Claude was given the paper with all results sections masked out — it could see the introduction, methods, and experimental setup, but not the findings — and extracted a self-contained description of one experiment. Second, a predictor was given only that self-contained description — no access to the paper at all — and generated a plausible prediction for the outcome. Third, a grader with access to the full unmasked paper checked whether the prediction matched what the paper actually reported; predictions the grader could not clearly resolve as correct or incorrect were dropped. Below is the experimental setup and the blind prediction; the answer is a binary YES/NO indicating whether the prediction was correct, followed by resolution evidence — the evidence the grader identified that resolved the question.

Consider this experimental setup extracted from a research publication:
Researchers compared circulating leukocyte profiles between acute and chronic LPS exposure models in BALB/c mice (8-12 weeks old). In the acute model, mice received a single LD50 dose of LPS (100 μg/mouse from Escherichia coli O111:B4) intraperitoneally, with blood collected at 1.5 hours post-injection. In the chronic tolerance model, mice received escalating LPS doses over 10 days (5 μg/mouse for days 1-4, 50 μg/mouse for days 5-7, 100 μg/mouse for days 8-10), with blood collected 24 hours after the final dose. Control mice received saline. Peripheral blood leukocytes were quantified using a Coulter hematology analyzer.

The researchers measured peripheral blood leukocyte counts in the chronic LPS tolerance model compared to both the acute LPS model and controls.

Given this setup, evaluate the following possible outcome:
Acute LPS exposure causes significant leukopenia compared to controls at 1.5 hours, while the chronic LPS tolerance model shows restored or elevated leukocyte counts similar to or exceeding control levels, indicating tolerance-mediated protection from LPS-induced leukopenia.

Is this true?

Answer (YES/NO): YES